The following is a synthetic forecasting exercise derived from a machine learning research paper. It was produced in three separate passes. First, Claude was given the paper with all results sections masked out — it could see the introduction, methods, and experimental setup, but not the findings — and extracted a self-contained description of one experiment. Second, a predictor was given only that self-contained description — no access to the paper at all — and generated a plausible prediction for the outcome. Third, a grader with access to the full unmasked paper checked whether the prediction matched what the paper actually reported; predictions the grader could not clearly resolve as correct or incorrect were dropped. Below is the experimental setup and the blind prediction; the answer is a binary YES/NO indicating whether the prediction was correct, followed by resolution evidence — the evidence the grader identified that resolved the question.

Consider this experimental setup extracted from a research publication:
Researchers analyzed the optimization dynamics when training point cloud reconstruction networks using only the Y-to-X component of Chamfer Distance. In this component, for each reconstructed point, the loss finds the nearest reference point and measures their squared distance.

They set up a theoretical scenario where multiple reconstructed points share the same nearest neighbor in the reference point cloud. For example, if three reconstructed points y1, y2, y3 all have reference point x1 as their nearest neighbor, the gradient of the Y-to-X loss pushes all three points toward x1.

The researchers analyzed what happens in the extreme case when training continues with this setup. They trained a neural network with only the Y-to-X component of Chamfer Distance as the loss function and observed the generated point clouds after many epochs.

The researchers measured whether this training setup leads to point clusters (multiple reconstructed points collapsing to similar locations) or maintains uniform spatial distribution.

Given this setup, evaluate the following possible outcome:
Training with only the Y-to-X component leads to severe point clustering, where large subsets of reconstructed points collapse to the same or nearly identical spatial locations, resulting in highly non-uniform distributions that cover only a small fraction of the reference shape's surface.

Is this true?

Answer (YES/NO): YES